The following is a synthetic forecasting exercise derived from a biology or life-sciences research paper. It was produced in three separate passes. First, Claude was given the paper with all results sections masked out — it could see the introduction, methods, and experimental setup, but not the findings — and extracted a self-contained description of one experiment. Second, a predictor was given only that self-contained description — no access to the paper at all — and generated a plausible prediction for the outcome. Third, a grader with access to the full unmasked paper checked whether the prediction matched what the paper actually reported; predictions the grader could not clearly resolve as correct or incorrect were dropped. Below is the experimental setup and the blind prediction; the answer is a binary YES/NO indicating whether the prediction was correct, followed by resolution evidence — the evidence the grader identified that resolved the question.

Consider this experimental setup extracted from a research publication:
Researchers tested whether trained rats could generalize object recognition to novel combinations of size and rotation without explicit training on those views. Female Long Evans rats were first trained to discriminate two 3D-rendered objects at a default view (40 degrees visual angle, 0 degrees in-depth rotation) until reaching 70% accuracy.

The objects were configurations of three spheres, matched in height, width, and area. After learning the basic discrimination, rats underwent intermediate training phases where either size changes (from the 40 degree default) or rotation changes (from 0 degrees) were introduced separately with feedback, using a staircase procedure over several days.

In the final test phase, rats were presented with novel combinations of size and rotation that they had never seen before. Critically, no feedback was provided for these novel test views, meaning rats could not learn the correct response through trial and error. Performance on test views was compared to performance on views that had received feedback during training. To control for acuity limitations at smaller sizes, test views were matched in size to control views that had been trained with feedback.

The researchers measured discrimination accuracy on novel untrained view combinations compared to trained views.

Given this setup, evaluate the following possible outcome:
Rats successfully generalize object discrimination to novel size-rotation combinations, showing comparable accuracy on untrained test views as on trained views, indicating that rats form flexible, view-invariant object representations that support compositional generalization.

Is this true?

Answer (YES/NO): YES